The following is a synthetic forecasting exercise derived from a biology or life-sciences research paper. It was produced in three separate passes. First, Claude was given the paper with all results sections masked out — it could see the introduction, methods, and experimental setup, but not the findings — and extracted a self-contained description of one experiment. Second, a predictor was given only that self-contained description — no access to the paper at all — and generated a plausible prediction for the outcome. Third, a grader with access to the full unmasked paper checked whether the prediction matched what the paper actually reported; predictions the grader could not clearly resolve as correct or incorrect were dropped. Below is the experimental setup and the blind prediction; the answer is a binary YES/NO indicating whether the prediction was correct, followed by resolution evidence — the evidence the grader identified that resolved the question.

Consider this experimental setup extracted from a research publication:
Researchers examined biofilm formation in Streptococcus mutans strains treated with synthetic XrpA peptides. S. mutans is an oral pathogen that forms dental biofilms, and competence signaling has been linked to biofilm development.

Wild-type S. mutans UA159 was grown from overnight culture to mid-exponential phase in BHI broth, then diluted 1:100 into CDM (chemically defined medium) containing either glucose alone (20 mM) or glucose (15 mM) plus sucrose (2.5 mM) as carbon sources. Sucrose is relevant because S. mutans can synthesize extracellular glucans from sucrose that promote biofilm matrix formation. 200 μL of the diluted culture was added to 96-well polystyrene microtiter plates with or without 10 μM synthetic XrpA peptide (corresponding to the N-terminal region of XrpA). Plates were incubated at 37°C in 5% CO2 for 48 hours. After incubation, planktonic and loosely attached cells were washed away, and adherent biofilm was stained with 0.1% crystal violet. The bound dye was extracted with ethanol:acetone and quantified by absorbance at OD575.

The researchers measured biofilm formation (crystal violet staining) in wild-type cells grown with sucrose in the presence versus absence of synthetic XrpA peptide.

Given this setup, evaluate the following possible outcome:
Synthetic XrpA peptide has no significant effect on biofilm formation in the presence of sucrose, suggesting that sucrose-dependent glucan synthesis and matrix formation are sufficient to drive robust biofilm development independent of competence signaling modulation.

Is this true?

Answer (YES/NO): NO